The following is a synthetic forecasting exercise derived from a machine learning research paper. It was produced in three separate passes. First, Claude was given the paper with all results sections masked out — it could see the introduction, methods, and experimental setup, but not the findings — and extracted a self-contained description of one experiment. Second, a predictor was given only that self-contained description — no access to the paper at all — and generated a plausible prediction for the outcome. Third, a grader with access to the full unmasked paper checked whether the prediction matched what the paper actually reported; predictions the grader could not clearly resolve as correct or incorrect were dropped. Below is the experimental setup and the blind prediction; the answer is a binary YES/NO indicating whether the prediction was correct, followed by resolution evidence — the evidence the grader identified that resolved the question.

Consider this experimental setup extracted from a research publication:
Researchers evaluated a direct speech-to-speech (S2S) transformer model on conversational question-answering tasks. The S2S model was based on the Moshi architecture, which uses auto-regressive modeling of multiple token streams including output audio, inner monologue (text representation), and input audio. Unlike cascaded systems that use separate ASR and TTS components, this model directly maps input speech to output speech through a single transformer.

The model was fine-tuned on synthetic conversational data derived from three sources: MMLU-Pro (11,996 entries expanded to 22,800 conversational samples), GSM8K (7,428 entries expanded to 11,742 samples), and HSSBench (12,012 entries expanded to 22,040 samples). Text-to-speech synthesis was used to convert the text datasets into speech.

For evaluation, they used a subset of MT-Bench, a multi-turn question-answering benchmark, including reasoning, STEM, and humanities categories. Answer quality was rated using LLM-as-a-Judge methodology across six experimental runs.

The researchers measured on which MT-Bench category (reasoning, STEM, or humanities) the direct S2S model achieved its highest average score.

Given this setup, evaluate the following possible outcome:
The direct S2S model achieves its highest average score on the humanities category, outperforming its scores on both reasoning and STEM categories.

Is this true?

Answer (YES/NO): YES